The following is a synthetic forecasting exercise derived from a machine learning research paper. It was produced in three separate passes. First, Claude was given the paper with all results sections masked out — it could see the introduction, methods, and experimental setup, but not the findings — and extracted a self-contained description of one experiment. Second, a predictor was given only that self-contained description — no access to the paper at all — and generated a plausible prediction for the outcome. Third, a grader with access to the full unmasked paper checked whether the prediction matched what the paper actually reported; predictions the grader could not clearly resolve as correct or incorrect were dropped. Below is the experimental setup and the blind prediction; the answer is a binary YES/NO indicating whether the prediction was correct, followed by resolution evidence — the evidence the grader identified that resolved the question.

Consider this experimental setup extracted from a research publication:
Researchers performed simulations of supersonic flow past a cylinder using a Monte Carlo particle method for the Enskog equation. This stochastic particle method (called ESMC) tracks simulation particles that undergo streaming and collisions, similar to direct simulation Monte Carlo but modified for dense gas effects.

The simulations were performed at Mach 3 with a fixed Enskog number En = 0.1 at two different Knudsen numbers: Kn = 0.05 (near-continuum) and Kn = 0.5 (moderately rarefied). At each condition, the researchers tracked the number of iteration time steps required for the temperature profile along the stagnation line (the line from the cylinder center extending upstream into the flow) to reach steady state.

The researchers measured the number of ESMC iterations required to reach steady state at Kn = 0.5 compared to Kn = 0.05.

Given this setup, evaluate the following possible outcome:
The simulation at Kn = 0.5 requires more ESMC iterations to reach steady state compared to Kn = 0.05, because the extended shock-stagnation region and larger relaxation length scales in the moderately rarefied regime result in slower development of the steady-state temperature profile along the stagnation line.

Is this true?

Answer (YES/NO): NO